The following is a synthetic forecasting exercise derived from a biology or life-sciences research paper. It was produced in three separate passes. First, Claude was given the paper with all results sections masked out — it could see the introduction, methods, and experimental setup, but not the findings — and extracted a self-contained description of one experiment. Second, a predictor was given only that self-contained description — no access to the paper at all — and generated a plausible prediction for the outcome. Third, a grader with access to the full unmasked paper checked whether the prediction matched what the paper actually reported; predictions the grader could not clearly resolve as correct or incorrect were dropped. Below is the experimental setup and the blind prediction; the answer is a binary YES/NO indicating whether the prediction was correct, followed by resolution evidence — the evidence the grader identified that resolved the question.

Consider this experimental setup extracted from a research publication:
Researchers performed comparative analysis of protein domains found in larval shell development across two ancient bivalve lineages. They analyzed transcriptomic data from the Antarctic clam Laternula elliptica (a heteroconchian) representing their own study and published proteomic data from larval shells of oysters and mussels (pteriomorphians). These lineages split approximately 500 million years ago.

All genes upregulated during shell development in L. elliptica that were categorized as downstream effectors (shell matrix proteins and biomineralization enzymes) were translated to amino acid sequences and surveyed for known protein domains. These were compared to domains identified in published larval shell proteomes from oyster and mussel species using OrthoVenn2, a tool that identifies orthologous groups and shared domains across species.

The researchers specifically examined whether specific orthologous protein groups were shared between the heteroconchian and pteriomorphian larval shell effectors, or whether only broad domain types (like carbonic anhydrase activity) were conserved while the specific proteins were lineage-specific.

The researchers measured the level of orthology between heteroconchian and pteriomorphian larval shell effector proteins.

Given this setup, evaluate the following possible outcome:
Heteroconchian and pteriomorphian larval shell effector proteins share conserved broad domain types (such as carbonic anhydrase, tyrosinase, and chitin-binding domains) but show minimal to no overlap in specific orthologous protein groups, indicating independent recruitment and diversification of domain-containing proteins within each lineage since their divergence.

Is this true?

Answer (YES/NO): NO